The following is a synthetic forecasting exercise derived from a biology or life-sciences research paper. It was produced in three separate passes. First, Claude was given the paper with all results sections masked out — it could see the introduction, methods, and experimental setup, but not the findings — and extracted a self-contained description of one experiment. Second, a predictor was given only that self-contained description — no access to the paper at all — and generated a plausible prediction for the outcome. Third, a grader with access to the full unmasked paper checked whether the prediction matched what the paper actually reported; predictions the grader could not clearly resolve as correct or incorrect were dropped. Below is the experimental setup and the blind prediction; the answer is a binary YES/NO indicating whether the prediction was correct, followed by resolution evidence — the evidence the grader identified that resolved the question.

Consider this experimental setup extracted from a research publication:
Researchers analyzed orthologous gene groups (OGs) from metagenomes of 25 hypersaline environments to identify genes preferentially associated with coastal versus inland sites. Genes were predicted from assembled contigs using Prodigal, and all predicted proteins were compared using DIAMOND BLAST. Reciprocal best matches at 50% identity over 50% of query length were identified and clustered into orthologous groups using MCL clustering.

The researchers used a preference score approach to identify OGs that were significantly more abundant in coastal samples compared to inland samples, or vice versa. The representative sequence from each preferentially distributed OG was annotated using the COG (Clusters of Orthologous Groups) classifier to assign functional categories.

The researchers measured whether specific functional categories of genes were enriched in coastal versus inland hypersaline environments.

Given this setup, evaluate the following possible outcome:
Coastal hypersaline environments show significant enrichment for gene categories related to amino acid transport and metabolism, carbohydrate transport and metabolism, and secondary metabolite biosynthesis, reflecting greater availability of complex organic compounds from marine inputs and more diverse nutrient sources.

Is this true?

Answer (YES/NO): NO